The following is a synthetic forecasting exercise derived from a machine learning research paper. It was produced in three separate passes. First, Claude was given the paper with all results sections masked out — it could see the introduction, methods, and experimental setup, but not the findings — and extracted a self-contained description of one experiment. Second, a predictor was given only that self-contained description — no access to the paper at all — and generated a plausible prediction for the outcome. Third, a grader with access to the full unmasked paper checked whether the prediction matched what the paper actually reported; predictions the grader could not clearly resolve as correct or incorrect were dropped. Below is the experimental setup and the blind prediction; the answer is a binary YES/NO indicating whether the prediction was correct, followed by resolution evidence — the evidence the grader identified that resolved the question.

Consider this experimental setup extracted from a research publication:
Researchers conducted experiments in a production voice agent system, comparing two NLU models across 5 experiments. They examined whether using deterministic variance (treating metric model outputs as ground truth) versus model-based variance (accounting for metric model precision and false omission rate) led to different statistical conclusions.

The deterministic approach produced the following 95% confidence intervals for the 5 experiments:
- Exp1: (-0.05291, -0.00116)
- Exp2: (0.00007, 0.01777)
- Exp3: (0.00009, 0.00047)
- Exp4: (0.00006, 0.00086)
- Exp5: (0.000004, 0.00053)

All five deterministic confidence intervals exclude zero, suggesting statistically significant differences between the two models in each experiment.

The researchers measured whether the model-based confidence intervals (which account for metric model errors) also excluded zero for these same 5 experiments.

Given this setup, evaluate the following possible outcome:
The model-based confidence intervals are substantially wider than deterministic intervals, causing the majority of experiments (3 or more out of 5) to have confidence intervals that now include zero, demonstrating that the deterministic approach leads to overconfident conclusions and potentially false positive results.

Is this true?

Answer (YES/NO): YES